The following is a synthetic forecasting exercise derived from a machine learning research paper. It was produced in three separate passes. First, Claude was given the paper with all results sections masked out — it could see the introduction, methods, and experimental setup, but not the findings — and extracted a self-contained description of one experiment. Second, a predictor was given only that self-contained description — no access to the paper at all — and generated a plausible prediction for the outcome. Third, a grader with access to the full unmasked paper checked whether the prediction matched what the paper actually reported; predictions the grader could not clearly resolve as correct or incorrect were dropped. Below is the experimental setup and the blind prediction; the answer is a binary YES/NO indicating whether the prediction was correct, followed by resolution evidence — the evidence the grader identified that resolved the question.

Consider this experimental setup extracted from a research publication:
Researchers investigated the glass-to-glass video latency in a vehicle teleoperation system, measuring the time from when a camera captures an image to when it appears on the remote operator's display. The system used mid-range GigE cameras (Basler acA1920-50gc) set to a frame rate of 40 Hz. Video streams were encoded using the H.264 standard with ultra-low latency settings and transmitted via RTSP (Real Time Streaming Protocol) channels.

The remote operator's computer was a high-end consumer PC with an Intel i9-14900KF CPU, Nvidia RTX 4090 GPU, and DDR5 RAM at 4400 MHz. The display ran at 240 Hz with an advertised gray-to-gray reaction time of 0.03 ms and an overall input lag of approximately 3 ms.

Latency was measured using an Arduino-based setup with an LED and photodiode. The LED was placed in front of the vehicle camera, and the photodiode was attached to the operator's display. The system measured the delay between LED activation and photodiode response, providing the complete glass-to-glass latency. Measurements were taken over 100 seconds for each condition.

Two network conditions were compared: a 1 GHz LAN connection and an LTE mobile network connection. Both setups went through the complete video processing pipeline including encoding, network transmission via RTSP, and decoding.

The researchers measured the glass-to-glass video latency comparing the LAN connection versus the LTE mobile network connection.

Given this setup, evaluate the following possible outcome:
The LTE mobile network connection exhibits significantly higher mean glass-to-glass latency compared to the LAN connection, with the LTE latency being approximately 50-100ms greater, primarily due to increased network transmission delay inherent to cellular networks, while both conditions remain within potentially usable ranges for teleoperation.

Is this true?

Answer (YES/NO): NO